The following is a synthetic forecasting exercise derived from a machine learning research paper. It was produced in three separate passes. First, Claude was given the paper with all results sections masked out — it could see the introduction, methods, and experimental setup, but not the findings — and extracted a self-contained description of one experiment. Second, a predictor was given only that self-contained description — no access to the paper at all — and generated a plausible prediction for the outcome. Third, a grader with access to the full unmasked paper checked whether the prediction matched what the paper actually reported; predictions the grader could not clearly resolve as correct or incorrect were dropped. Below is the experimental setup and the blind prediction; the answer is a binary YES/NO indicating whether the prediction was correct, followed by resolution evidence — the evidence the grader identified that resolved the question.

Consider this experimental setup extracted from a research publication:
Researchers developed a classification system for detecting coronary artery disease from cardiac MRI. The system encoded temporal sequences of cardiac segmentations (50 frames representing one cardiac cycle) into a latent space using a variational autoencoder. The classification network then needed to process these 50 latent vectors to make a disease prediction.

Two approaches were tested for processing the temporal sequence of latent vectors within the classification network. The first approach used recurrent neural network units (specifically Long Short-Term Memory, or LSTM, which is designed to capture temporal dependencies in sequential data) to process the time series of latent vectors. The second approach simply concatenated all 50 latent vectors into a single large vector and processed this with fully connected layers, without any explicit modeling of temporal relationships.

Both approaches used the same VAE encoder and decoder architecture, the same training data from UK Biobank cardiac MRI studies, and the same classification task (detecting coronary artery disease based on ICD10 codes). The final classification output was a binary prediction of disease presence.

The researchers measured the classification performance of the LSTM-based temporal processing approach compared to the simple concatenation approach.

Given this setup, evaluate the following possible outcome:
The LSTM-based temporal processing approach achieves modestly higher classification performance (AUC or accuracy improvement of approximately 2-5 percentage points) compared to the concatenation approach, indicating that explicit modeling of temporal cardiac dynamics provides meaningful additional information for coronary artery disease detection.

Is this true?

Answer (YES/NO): NO